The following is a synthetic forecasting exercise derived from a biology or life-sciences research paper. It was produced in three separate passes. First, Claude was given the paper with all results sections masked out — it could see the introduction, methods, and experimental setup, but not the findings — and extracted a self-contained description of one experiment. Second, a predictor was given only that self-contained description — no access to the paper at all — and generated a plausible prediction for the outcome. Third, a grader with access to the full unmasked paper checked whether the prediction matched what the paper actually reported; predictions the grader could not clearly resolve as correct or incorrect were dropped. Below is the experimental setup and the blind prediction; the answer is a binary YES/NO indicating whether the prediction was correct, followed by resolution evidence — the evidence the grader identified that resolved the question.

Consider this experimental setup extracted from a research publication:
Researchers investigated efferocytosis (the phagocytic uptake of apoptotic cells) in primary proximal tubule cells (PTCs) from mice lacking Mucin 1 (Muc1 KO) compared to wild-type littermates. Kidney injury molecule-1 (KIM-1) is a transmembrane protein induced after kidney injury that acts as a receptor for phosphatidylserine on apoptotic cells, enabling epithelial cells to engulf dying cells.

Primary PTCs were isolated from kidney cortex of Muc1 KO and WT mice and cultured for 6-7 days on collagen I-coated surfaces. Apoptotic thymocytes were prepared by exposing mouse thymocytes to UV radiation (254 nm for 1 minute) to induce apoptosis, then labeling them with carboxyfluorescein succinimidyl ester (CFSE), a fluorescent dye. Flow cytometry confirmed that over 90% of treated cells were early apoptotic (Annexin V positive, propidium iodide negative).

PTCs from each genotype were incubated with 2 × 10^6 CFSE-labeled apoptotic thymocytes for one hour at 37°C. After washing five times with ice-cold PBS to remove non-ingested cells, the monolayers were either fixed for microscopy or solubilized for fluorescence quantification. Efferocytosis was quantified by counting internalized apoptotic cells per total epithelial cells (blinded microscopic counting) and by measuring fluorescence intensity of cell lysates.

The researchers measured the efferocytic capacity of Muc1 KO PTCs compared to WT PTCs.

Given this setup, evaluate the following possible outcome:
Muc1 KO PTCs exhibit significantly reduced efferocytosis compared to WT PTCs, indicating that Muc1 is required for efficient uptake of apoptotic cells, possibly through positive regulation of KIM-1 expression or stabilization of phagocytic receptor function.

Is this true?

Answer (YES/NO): YES